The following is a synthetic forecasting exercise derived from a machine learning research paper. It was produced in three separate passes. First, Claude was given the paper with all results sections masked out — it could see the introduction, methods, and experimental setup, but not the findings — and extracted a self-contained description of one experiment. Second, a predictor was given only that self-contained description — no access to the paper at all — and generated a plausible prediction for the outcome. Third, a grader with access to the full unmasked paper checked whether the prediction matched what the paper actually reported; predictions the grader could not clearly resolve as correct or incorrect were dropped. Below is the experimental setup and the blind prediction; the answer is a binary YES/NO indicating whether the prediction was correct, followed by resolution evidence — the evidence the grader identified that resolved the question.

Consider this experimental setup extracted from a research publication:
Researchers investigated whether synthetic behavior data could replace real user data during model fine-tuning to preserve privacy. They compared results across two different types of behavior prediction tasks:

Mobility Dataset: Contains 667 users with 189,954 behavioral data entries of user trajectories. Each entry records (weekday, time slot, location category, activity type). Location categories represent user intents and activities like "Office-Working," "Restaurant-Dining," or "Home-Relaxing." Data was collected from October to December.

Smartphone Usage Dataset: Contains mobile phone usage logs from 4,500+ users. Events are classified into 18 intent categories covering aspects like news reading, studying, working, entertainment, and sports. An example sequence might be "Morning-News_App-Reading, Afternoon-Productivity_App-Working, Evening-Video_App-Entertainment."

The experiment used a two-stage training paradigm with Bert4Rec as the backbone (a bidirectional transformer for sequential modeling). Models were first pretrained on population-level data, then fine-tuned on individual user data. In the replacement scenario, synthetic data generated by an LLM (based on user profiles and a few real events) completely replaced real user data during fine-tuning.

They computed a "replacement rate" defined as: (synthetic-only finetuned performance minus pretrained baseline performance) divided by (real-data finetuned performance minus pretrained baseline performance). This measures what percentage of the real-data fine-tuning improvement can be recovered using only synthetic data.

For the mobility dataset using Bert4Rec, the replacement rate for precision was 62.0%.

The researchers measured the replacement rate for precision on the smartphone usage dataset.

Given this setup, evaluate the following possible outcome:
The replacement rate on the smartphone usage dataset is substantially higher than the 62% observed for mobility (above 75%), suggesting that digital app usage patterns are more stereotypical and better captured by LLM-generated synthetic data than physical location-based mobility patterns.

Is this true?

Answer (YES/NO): YES